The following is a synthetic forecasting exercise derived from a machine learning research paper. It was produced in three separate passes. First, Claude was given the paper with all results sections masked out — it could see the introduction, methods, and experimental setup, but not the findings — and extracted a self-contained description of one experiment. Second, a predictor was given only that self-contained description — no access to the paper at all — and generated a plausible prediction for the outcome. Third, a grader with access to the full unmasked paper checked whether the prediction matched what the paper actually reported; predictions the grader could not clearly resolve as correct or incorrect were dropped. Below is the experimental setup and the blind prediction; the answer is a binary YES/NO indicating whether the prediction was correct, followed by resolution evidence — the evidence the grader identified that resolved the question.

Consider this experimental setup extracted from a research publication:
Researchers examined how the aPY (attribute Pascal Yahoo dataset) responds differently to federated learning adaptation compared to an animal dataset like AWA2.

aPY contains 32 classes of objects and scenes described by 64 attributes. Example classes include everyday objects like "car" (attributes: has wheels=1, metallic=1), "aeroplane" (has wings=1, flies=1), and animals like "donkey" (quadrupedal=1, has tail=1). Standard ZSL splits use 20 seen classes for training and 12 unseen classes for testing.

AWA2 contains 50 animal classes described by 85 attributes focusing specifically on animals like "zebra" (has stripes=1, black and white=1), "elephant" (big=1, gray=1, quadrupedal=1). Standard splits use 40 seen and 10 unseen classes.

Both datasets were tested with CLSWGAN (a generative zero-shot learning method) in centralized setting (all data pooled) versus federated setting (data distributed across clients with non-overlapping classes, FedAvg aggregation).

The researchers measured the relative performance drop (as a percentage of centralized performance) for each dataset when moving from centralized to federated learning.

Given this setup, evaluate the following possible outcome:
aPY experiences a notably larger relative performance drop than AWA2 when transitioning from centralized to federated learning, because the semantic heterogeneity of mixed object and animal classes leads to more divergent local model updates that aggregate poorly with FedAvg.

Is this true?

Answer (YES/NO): YES